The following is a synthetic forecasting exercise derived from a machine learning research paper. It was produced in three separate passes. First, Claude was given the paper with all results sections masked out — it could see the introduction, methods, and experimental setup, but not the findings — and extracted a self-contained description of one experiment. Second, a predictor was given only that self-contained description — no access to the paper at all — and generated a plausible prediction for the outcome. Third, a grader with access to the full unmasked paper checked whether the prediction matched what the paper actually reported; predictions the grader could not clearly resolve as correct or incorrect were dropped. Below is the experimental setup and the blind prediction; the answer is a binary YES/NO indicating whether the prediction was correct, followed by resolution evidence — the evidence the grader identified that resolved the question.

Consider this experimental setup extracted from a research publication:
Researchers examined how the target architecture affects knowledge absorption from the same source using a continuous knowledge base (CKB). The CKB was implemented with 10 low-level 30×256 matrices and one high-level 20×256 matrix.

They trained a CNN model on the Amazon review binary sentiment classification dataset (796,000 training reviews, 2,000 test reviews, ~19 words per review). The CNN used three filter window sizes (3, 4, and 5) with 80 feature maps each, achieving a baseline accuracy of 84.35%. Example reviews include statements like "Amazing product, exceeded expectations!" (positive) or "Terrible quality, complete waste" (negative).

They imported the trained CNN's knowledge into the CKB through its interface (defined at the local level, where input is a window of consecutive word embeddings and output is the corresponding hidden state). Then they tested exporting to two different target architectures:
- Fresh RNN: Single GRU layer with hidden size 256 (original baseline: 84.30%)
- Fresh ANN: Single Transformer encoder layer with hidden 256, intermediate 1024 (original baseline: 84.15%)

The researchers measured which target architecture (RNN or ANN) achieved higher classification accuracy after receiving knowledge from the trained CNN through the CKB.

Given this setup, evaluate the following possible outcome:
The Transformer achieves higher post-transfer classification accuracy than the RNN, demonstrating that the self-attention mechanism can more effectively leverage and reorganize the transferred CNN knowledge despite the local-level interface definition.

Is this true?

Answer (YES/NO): YES